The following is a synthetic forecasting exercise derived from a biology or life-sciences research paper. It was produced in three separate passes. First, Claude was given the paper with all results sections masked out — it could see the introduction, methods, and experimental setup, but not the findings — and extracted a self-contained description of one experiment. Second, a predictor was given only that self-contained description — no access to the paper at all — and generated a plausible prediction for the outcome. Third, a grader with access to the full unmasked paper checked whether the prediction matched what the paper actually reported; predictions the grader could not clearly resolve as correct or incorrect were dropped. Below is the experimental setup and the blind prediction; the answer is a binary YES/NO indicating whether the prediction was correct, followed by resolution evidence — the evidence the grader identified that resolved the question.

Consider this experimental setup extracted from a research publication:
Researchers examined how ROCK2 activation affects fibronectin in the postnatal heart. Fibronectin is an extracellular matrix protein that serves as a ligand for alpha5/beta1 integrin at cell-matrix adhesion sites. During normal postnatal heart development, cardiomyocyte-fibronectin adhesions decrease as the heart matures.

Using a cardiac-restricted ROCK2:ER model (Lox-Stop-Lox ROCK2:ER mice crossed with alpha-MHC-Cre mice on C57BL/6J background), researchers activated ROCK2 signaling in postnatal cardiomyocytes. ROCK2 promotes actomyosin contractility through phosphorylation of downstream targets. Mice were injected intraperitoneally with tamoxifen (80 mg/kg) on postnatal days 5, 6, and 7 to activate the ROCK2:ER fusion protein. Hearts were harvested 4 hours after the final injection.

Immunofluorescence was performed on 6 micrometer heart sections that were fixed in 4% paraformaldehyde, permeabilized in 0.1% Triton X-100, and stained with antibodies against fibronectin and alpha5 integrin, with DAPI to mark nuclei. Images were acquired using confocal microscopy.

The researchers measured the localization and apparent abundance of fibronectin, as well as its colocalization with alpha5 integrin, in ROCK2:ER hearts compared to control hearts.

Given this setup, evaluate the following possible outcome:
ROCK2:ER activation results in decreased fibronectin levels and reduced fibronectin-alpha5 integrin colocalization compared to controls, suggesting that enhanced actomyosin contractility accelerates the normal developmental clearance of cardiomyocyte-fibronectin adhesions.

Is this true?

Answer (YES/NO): NO